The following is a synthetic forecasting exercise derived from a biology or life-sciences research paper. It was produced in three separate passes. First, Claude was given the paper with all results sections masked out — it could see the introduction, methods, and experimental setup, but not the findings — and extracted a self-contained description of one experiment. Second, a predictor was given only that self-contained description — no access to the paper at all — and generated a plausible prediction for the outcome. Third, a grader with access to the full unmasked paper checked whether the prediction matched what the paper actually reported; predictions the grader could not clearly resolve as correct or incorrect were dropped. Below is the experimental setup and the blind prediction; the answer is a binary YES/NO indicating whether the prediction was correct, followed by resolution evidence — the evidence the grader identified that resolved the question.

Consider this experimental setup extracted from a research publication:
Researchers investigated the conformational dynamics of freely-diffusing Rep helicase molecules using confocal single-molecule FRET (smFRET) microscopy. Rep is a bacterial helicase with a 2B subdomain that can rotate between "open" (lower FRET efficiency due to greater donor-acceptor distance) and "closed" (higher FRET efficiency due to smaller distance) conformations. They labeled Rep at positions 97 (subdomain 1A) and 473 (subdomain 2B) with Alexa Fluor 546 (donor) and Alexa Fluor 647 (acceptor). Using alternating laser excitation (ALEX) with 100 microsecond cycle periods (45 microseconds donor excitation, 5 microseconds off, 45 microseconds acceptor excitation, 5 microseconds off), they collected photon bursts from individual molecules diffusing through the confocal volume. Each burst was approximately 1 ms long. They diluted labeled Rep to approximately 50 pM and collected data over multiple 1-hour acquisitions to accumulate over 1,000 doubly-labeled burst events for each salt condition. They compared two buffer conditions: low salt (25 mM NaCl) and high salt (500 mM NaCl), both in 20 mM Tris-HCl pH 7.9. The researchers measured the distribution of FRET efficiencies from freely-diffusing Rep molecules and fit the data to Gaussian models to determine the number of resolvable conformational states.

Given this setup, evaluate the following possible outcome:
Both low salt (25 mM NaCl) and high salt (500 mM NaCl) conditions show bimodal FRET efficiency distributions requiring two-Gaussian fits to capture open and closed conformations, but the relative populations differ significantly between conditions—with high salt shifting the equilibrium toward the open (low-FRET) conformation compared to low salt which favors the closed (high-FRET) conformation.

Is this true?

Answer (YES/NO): NO